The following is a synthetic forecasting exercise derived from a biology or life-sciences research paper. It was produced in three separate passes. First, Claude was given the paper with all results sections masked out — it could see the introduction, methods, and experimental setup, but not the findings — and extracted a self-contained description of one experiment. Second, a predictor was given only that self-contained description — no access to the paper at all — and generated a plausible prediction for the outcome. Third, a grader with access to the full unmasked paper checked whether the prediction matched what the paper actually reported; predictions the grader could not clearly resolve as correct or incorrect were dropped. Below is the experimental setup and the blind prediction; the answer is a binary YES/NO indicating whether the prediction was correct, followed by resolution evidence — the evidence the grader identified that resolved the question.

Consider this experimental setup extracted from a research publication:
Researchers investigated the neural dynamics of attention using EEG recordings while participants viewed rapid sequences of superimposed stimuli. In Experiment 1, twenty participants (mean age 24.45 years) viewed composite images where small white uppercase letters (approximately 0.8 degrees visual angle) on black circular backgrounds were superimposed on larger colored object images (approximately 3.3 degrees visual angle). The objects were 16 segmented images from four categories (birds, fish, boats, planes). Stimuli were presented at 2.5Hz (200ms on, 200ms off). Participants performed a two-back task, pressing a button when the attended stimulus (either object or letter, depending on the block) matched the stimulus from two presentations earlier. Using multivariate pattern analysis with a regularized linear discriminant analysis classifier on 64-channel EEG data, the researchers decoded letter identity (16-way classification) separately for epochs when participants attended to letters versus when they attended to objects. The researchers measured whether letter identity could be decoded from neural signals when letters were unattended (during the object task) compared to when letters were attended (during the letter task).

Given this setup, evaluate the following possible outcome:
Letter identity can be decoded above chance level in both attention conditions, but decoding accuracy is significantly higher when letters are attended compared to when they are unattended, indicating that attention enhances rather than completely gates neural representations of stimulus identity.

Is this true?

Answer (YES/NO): YES